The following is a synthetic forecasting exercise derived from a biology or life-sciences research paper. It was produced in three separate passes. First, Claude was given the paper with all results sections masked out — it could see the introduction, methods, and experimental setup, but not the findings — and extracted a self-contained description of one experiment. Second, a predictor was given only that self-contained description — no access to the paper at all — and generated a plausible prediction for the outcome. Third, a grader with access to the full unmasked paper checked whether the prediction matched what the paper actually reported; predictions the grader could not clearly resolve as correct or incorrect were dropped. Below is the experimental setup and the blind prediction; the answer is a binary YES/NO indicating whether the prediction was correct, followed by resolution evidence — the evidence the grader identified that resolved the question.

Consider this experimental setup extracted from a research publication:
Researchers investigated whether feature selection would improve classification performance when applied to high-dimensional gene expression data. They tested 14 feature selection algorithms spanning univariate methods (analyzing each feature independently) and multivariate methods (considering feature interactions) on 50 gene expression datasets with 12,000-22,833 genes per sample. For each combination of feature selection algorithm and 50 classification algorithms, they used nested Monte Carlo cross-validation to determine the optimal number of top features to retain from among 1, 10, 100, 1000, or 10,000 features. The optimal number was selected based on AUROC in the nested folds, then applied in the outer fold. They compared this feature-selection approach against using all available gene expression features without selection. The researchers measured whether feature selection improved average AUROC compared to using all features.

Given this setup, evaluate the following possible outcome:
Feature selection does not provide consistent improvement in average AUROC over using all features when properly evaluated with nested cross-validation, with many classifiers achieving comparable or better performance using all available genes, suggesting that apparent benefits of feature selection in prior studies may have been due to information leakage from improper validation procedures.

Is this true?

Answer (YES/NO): NO